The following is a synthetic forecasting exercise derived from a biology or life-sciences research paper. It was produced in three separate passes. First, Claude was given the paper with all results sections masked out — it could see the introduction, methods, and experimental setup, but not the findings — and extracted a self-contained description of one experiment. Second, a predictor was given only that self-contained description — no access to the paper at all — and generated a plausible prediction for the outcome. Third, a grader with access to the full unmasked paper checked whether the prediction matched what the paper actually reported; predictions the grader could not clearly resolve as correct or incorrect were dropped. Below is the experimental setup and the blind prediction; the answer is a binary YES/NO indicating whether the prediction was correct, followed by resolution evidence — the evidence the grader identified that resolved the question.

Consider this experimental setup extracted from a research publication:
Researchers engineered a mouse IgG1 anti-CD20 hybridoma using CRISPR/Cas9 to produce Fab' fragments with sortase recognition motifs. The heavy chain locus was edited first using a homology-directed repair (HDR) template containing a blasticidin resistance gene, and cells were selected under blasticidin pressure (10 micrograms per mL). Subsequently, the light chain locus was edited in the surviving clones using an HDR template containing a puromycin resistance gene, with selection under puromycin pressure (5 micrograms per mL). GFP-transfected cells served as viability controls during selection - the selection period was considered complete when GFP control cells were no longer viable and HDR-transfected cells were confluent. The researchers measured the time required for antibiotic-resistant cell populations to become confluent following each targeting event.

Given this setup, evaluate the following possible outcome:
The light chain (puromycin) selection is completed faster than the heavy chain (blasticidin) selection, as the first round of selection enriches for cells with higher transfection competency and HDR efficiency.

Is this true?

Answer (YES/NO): YES